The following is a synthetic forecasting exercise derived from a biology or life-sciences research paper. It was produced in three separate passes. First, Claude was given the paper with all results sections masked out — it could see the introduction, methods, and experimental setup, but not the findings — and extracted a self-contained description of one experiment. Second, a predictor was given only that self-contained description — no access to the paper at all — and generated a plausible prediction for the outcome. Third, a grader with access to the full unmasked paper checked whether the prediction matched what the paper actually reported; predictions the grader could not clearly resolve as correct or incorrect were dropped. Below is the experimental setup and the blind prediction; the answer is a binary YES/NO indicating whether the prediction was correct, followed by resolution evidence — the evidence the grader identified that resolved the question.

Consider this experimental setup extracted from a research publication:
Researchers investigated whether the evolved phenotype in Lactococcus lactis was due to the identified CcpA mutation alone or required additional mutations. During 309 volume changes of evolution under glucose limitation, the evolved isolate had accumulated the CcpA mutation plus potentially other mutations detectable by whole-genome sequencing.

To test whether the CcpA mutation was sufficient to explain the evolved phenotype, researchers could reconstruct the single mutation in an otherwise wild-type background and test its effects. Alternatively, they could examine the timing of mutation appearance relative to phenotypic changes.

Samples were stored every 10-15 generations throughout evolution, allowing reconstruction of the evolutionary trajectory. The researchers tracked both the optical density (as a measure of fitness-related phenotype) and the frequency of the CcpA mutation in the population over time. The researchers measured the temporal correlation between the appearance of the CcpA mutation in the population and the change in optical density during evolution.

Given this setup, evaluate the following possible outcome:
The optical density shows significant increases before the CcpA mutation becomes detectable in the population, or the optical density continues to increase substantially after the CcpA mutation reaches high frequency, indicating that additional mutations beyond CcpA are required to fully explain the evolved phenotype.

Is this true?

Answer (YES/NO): NO